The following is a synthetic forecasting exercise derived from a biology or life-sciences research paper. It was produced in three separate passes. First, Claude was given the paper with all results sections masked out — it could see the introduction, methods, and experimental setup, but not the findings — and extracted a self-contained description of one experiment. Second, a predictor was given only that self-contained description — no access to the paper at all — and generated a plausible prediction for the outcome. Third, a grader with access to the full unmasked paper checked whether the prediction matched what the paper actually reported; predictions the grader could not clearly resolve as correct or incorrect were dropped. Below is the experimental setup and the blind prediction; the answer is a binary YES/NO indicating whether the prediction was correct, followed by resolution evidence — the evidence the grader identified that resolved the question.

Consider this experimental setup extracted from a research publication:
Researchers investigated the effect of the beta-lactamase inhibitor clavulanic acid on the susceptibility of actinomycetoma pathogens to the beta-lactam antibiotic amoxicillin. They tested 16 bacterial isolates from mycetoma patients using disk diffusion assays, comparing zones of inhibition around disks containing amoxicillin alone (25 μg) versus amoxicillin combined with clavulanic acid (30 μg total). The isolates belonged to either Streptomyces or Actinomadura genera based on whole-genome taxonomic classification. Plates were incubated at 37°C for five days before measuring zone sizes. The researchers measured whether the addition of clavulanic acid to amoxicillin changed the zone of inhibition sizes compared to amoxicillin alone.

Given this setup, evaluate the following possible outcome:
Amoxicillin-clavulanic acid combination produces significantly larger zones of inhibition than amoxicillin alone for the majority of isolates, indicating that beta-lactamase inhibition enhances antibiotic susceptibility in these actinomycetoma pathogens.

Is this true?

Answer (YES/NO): YES